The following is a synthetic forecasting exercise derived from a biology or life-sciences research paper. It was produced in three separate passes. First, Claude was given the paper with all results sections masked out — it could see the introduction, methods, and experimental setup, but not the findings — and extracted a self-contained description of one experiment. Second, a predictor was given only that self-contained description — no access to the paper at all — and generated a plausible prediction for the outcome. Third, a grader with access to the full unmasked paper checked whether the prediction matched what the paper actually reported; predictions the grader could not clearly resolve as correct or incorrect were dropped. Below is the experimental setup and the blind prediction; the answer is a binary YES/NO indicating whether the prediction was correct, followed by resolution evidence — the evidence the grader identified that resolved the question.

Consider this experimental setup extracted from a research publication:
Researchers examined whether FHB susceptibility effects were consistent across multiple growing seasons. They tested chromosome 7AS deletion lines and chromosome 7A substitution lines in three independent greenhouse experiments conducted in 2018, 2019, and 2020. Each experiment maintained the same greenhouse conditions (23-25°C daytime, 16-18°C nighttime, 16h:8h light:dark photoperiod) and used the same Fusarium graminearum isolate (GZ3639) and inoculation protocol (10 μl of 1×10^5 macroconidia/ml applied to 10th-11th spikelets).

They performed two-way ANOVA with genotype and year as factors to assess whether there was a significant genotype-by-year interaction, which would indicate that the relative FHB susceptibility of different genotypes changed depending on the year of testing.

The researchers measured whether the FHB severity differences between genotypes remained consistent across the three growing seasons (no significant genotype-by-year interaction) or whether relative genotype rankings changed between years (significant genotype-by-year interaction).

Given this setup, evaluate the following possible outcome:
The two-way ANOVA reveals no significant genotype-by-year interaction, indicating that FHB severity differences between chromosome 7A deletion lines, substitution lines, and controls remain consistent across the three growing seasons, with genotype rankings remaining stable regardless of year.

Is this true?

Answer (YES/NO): NO